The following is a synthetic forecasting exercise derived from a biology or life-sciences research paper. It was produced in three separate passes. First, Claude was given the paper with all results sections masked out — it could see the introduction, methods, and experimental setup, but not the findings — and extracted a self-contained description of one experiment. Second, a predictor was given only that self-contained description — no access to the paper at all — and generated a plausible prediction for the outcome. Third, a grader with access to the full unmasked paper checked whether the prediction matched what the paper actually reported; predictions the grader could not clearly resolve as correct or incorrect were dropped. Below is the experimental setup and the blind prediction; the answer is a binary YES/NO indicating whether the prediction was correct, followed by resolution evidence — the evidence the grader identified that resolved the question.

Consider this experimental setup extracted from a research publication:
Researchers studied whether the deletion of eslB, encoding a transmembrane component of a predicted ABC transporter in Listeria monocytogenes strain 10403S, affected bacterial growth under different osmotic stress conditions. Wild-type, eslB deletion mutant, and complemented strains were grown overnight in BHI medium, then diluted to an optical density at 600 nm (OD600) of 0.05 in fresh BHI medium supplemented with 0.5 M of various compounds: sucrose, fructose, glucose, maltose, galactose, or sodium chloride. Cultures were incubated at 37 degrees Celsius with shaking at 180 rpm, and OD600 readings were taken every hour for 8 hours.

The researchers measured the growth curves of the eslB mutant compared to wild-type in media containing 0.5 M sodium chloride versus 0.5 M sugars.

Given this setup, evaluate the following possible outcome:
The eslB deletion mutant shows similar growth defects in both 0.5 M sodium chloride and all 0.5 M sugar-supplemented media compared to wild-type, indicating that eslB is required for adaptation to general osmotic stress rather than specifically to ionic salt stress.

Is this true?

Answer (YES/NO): NO